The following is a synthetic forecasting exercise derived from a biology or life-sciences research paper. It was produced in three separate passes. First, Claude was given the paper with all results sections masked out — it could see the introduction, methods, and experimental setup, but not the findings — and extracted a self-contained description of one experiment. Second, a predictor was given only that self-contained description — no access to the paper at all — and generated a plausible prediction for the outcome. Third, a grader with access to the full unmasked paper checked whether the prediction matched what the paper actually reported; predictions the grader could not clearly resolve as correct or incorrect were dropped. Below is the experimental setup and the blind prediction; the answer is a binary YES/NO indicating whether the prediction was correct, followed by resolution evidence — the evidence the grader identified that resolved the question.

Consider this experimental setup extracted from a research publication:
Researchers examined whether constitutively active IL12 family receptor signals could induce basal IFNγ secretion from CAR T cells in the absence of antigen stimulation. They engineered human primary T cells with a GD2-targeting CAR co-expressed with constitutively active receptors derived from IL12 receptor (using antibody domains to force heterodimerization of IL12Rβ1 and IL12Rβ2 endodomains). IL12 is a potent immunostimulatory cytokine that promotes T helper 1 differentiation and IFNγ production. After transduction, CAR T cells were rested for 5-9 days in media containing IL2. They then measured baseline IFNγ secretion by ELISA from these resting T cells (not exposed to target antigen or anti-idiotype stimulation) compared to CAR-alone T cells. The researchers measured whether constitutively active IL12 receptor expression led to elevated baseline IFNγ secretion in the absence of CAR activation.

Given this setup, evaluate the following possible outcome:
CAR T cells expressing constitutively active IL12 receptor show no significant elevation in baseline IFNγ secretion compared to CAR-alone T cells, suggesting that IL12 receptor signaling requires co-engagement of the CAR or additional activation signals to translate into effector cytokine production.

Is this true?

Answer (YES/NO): NO